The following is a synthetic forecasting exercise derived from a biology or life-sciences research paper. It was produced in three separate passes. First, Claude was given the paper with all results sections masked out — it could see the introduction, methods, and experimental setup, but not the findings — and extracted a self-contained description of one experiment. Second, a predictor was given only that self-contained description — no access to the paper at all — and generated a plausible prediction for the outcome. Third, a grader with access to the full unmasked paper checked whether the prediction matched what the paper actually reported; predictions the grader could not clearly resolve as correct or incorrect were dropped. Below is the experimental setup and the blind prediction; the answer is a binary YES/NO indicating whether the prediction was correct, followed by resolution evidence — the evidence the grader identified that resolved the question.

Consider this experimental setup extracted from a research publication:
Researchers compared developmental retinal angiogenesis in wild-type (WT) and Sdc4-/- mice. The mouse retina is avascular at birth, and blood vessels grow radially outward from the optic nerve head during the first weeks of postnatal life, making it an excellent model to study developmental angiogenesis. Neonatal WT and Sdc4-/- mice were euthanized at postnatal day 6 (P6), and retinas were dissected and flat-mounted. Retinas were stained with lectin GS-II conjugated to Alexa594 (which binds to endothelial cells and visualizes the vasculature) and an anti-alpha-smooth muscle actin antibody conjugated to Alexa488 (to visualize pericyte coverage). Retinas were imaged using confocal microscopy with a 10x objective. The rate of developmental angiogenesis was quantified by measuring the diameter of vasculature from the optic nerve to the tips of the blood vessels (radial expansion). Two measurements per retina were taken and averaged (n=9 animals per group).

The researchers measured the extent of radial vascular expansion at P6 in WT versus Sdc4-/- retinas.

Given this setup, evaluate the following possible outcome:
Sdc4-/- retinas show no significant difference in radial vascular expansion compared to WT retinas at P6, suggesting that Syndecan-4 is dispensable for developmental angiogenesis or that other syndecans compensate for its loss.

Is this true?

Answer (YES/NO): NO